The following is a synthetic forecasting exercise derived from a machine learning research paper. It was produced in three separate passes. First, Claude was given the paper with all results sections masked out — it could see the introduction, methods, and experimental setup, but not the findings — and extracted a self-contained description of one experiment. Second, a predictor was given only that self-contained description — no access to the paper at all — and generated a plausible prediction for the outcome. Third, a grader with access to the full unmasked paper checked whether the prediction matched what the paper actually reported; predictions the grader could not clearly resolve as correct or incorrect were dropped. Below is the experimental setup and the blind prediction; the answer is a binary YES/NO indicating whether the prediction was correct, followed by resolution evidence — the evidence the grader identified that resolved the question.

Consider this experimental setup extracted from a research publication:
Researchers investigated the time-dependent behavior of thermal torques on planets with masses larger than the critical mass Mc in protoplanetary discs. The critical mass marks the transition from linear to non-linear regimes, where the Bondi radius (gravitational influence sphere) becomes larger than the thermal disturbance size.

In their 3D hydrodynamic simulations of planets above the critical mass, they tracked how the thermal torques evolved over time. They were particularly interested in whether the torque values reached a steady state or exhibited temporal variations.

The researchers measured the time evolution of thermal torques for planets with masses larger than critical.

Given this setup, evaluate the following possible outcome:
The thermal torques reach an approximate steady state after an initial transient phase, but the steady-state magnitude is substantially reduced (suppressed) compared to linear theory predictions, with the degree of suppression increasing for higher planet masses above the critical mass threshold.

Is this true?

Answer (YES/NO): NO